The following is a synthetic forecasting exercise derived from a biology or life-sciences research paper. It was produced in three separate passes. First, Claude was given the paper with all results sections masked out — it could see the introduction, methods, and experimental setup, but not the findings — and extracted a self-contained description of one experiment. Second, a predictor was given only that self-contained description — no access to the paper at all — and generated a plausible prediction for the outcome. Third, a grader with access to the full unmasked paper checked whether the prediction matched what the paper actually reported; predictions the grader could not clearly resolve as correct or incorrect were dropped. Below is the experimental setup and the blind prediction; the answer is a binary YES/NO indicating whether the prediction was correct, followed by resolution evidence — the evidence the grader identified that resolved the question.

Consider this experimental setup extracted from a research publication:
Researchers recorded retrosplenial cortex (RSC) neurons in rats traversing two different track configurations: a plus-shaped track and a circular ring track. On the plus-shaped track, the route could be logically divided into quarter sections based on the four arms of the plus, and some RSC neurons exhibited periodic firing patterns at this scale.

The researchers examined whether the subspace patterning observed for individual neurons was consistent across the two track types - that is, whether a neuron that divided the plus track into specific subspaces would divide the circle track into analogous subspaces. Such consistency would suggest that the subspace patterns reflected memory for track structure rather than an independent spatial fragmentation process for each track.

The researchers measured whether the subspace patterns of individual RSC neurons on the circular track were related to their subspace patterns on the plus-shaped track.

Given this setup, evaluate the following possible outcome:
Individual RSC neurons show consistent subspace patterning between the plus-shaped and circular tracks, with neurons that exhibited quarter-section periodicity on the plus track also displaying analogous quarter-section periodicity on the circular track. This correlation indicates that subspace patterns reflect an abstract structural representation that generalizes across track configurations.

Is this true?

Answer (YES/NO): NO